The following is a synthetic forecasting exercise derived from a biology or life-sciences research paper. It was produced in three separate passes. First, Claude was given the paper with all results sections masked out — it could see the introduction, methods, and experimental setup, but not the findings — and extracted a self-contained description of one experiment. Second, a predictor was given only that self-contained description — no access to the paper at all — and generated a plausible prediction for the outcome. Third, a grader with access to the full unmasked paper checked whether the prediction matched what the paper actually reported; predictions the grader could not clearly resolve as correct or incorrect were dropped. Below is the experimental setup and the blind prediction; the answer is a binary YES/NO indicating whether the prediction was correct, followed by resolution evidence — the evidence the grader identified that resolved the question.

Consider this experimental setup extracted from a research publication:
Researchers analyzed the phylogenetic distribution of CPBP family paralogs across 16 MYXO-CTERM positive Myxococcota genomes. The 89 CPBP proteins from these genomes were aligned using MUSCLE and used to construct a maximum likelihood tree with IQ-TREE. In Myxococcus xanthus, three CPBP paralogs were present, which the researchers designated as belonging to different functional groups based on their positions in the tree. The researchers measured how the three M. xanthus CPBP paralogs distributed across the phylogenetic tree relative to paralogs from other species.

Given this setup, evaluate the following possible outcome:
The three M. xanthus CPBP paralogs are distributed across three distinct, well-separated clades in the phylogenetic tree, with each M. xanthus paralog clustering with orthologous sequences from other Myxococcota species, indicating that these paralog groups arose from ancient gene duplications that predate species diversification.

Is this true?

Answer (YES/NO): YES